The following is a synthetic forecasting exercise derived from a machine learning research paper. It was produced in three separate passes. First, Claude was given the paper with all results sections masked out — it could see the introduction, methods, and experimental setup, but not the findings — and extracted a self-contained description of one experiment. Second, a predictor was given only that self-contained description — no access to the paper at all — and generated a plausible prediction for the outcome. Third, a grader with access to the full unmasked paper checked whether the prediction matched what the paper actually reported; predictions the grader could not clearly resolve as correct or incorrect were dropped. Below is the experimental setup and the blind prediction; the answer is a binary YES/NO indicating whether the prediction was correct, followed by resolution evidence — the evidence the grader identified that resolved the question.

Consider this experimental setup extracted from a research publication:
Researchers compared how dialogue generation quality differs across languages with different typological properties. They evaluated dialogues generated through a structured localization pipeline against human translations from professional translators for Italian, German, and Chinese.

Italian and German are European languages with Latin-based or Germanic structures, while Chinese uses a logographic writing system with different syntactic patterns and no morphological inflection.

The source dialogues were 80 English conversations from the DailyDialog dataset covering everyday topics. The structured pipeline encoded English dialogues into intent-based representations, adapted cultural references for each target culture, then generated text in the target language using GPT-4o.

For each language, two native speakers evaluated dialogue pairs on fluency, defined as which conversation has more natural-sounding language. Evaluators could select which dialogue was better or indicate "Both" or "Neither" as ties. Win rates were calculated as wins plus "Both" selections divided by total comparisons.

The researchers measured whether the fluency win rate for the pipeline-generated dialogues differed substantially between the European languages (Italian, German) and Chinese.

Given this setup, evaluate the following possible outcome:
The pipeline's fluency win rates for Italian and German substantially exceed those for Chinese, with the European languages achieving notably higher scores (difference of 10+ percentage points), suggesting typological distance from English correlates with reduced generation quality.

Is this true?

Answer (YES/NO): NO